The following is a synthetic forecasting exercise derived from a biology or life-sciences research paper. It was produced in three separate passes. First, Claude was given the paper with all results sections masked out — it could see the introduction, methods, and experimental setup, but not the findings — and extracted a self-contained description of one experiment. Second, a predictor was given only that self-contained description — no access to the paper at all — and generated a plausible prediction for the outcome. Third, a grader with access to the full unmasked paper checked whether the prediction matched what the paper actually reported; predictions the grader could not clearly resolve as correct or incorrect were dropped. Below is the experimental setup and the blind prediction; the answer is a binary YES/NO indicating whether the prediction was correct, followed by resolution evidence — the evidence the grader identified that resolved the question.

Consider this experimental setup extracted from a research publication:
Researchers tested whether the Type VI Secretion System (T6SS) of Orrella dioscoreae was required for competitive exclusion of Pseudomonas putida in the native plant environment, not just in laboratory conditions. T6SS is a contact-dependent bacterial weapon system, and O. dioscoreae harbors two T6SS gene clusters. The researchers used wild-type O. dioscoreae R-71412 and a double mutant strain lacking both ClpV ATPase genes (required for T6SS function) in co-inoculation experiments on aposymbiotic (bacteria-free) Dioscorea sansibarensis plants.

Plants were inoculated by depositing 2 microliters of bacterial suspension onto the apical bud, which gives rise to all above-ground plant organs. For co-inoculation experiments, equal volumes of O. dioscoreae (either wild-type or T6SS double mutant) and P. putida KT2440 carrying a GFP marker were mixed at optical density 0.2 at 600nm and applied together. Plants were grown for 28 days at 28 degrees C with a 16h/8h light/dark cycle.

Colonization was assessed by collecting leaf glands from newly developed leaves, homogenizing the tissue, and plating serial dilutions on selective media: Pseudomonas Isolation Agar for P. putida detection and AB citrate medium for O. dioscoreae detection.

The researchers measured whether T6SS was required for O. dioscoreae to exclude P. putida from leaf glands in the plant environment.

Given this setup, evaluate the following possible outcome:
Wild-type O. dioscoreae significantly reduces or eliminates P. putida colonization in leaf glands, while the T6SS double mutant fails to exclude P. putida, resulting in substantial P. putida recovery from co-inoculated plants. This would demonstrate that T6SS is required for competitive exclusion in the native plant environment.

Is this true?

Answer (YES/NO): YES